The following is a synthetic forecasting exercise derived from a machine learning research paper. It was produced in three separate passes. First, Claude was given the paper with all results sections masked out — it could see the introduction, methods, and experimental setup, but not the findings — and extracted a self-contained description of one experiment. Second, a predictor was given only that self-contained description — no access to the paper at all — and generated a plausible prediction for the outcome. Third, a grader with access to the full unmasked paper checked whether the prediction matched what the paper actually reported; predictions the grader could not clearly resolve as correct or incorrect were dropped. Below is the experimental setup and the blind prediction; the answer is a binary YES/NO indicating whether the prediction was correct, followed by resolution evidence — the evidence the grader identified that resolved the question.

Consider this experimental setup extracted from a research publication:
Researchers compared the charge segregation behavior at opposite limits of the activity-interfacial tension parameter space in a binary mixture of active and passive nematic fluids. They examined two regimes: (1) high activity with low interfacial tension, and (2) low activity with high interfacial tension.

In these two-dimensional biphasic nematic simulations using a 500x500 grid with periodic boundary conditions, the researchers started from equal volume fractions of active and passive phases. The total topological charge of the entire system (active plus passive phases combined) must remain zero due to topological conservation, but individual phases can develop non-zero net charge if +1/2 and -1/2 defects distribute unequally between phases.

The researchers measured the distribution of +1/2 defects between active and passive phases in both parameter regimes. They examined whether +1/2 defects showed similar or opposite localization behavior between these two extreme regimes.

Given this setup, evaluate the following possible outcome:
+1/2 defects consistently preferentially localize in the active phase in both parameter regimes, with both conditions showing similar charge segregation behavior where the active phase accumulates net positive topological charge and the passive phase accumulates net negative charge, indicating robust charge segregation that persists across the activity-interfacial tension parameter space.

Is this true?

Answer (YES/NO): NO